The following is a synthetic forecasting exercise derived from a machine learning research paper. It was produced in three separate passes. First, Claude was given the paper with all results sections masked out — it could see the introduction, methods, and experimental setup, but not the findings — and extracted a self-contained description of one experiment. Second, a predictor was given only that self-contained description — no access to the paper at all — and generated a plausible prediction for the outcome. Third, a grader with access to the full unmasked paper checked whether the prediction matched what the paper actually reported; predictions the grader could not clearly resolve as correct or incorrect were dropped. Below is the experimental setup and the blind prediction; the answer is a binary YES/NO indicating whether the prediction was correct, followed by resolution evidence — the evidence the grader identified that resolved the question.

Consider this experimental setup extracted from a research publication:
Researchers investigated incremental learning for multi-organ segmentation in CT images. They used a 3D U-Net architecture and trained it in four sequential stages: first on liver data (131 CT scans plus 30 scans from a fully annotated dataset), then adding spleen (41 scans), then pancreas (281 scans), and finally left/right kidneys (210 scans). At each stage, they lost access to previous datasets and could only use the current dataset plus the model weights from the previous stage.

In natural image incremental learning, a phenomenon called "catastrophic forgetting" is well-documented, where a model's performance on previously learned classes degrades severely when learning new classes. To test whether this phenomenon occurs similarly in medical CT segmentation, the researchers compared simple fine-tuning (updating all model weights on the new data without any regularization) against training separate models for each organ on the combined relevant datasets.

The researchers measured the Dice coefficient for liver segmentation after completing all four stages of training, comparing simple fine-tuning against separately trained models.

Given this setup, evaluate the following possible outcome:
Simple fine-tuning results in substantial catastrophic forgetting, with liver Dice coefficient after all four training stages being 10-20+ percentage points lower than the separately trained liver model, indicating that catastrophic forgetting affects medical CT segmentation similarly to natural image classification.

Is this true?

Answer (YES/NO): NO